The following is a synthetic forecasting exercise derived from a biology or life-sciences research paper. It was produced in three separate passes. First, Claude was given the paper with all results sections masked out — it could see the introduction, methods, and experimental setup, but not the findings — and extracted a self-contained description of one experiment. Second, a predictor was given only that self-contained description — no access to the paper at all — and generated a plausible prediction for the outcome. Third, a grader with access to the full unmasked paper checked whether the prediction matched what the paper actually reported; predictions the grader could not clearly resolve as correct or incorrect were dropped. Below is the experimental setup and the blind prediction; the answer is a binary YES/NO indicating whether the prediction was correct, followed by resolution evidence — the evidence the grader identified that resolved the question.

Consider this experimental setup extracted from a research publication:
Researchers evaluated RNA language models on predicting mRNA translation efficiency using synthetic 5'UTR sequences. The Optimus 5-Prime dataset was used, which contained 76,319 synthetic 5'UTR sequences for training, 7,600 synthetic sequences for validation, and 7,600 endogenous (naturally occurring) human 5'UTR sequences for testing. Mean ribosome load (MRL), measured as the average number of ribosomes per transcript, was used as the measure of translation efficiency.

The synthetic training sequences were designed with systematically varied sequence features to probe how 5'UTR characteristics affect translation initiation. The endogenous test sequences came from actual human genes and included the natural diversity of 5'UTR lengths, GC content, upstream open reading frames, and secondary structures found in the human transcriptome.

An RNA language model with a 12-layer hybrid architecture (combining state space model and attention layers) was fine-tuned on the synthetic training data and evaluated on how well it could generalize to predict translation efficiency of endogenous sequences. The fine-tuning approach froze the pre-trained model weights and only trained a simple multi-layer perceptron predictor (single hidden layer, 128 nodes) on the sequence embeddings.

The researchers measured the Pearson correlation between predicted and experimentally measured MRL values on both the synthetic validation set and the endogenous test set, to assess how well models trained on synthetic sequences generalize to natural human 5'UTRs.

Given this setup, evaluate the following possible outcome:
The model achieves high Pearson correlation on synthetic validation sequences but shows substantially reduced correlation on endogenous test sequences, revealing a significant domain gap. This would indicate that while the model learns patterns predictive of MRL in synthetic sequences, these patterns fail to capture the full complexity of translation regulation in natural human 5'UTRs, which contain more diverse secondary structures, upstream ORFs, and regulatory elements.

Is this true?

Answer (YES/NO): NO